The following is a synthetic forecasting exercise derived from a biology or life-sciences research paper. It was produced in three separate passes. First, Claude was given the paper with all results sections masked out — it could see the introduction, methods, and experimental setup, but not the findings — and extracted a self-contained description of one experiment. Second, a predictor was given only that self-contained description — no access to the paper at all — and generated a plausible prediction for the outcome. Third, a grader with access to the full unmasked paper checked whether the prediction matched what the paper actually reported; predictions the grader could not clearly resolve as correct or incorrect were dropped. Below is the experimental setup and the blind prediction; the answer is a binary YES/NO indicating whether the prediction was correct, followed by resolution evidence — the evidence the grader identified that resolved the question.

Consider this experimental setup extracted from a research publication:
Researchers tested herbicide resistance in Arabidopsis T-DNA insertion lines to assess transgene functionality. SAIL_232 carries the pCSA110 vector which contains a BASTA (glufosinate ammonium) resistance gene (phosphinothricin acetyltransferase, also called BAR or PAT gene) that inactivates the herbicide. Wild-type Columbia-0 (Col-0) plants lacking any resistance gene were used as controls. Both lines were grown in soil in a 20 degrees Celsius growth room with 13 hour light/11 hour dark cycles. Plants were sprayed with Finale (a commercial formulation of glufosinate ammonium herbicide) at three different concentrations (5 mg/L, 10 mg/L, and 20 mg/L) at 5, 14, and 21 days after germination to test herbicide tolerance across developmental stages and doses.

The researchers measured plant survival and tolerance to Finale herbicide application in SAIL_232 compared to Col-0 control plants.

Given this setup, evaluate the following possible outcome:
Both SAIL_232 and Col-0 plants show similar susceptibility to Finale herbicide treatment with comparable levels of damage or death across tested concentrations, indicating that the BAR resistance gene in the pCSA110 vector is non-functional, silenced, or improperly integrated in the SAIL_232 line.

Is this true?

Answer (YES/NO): NO